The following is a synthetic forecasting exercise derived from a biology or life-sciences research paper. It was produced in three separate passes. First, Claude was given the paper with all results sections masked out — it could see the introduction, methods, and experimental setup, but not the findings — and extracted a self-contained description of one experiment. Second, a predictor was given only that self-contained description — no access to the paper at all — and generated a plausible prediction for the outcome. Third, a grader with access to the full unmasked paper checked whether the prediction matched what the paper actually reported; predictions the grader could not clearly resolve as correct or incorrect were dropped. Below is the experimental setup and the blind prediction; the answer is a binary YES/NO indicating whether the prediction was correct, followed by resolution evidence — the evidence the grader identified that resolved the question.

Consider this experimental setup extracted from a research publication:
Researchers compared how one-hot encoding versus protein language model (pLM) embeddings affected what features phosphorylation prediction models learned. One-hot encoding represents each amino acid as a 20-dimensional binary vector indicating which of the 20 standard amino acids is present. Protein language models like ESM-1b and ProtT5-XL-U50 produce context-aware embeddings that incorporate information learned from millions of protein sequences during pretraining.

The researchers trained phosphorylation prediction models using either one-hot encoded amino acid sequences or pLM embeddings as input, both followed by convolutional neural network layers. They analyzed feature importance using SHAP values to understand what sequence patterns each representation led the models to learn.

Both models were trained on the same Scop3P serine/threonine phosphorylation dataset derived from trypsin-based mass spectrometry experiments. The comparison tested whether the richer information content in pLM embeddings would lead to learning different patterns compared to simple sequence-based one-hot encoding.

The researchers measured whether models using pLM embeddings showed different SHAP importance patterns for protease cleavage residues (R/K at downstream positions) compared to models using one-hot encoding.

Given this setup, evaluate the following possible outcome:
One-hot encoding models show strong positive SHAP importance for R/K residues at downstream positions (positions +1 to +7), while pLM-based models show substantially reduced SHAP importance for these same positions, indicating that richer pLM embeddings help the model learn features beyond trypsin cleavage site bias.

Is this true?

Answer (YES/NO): NO